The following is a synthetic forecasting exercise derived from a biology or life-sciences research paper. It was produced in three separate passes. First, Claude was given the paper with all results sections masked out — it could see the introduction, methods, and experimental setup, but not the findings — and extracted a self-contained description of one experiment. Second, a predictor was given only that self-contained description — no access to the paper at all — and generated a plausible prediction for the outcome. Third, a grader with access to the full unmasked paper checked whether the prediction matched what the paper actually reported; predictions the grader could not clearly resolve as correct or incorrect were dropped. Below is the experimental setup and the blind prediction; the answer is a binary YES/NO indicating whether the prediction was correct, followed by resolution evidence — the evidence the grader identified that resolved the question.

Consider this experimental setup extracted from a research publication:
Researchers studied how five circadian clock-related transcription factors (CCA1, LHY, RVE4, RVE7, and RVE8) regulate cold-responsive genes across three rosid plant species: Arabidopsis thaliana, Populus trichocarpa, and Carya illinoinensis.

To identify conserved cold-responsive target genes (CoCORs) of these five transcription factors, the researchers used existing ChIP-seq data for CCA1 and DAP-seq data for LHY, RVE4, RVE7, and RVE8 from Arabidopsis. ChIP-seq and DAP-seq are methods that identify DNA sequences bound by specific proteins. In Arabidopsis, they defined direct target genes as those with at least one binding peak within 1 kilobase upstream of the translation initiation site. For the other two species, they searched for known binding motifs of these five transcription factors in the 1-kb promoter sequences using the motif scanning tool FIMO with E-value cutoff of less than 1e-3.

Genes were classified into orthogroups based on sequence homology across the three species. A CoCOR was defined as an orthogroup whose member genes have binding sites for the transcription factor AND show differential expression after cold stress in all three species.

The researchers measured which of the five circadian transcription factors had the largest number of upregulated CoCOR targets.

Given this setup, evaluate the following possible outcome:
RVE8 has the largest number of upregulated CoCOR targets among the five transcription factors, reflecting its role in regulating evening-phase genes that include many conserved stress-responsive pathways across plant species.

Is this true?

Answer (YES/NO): NO